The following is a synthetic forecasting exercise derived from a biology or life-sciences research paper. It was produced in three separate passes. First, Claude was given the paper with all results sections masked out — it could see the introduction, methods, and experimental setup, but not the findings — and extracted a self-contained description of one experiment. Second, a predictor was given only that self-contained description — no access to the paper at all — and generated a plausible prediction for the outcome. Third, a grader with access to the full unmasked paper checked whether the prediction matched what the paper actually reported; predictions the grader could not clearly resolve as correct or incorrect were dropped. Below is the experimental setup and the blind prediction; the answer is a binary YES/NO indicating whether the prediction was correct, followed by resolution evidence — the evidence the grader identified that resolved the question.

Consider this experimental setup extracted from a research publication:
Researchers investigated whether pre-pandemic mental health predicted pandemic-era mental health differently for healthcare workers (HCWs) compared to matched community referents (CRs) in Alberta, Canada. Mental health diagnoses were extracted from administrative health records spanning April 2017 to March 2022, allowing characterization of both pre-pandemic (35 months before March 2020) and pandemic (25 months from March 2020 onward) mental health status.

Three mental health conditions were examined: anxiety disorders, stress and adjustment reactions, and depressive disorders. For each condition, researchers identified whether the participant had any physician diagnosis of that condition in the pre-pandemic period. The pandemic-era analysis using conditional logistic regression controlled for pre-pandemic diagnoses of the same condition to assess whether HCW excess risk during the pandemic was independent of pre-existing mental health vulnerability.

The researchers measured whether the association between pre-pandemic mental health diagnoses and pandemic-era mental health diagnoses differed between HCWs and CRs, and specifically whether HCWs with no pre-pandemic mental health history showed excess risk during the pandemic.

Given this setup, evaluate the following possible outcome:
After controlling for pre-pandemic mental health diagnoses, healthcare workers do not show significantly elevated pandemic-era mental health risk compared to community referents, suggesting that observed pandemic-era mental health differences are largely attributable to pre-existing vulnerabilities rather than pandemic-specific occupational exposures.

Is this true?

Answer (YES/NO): NO